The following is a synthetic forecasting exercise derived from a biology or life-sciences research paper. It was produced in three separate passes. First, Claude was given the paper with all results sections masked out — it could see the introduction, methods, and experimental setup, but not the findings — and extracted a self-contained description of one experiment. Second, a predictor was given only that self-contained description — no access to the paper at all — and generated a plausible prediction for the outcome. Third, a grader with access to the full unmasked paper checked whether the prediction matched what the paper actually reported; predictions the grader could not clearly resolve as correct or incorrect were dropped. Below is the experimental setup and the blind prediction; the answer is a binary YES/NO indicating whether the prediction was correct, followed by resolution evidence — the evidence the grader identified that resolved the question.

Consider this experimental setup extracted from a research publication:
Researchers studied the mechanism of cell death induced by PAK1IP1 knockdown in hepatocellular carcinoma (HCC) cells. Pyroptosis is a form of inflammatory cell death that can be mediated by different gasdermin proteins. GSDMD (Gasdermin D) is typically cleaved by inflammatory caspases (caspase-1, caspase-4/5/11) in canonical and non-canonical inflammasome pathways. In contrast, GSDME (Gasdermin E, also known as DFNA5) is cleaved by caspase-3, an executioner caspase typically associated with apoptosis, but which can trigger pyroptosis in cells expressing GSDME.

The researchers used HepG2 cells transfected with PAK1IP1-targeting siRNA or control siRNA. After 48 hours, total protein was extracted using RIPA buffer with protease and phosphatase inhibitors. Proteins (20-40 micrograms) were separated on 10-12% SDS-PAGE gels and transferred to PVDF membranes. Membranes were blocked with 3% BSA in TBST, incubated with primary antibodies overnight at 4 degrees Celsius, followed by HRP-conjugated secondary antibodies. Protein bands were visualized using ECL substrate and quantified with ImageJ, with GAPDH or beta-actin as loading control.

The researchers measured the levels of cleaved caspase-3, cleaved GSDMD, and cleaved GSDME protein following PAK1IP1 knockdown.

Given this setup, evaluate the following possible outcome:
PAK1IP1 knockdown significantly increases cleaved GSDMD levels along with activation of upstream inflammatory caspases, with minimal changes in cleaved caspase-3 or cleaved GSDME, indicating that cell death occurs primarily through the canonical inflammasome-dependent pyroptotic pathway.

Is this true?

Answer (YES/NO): NO